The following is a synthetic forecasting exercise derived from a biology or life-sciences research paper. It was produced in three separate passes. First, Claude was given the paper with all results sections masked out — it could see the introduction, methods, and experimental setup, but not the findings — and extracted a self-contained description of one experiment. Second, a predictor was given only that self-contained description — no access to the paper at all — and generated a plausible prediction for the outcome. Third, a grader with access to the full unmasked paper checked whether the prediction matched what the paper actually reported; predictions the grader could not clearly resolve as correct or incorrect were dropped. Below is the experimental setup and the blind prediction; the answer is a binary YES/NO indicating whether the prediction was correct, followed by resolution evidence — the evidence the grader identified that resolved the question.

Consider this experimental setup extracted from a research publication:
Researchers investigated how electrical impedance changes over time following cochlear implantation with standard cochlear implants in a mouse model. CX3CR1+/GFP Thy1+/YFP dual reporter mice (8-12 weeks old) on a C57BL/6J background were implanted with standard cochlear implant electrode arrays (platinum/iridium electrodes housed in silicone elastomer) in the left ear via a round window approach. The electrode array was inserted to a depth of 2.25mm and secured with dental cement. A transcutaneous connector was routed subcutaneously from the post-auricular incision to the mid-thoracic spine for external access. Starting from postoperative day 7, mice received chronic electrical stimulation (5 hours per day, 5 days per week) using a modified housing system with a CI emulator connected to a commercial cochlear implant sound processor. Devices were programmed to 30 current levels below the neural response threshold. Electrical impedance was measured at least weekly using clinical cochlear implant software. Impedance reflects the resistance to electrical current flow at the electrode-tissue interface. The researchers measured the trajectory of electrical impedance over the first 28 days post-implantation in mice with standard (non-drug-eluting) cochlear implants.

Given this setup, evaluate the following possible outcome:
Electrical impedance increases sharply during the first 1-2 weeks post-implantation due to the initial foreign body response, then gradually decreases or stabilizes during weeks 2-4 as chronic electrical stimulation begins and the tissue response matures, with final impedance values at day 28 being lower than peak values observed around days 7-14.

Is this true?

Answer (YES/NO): NO